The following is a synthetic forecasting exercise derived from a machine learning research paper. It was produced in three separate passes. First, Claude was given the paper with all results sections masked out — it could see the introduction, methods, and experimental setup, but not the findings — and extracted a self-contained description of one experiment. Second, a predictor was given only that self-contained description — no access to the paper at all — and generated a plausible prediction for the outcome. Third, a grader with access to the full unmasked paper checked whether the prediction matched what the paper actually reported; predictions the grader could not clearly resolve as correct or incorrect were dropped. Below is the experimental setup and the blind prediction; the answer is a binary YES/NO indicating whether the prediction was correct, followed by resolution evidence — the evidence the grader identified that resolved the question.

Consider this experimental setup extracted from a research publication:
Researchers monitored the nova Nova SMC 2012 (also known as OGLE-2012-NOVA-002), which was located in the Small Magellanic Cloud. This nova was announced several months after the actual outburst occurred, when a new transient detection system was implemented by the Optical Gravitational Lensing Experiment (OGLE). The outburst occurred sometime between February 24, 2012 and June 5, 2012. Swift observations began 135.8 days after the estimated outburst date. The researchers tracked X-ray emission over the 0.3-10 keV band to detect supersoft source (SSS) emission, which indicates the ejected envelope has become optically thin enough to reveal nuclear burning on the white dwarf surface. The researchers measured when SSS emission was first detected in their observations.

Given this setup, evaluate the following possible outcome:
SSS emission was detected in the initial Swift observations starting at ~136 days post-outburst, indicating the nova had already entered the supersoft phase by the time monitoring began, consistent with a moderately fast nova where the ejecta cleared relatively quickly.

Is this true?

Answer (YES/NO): NO